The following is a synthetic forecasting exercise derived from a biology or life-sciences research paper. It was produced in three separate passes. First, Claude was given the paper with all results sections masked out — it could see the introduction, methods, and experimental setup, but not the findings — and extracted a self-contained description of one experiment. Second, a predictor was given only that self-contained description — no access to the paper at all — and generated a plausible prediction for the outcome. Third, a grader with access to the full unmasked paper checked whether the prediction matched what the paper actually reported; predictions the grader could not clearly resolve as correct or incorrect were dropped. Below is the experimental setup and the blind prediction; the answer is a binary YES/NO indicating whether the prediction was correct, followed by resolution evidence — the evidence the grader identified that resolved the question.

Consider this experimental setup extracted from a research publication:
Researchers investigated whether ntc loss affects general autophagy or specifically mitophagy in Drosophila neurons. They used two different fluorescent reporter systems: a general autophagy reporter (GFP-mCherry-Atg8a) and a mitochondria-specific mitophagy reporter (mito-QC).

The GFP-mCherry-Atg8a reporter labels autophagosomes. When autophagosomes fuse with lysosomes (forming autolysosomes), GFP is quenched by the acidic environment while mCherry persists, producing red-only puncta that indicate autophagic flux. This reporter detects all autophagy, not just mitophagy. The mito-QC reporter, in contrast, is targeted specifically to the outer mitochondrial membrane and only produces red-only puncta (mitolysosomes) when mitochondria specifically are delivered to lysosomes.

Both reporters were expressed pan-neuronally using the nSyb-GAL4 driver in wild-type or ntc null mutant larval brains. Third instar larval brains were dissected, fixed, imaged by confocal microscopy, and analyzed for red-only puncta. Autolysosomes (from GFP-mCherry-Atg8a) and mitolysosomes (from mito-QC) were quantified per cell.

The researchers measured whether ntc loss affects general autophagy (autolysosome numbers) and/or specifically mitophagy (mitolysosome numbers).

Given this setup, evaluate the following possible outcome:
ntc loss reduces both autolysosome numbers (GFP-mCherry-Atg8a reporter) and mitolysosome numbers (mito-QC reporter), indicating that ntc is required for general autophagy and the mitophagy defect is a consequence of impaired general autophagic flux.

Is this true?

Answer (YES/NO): NO